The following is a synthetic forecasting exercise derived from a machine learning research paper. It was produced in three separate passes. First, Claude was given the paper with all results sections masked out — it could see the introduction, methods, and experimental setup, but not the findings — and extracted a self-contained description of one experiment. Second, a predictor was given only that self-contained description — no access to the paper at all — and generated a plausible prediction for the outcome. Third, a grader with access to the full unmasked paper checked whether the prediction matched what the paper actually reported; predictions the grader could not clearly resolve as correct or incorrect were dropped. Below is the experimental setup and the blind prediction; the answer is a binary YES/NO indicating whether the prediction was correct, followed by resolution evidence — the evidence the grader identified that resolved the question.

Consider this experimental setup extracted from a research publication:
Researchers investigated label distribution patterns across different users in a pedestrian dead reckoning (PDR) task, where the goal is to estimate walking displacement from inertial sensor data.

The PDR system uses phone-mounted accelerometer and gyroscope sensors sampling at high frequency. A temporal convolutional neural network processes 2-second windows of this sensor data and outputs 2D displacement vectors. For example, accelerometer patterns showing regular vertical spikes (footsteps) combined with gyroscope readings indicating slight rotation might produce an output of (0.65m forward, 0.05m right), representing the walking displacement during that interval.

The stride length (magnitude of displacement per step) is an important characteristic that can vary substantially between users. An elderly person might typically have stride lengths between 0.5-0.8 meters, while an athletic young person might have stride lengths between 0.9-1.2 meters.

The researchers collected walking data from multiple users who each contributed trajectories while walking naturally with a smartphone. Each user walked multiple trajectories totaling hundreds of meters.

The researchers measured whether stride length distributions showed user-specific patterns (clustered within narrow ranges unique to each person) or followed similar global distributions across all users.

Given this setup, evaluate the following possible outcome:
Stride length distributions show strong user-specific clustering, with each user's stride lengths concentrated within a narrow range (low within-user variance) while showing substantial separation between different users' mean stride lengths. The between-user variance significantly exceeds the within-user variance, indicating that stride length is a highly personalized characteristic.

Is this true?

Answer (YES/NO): YES